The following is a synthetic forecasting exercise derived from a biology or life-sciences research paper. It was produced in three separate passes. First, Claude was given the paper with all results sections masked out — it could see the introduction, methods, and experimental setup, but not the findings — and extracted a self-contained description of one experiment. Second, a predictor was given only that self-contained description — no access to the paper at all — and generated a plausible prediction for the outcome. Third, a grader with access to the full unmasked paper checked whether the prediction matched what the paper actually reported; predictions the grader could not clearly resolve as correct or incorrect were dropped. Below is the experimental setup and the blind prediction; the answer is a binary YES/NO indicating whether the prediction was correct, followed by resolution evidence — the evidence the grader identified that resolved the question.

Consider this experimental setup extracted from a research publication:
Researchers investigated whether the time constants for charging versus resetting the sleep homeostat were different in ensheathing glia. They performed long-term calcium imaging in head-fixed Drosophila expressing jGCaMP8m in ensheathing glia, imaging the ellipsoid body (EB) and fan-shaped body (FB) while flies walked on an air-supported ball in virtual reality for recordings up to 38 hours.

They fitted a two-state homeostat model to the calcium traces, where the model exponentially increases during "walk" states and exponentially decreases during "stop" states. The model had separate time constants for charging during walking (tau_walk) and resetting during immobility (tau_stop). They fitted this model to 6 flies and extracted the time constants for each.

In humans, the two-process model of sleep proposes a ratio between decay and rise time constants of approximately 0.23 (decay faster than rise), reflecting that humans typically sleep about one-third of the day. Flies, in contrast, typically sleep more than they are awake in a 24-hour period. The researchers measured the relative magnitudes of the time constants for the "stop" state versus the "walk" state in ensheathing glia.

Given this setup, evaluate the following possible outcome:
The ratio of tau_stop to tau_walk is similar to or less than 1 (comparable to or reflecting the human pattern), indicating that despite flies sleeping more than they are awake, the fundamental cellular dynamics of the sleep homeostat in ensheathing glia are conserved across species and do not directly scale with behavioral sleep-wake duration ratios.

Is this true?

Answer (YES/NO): NO